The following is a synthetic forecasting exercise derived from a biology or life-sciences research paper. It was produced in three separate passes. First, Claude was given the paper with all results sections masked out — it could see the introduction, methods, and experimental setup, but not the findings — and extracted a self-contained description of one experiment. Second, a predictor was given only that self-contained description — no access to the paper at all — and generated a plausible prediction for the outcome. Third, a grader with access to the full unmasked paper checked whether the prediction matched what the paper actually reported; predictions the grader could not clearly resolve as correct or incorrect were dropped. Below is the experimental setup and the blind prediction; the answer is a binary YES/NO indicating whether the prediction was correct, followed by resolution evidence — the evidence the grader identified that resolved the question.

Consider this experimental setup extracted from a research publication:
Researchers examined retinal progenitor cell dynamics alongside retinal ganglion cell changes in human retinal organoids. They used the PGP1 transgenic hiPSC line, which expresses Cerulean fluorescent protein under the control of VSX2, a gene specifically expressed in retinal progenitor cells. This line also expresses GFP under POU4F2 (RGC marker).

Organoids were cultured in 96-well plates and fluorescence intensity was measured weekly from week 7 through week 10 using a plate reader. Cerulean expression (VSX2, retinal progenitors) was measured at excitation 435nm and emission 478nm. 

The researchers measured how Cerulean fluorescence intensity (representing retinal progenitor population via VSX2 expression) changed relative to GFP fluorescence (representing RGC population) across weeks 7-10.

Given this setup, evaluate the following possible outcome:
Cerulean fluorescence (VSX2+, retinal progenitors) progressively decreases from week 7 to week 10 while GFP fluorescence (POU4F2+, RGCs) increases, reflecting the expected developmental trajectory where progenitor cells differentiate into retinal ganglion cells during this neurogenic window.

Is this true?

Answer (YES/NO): NO